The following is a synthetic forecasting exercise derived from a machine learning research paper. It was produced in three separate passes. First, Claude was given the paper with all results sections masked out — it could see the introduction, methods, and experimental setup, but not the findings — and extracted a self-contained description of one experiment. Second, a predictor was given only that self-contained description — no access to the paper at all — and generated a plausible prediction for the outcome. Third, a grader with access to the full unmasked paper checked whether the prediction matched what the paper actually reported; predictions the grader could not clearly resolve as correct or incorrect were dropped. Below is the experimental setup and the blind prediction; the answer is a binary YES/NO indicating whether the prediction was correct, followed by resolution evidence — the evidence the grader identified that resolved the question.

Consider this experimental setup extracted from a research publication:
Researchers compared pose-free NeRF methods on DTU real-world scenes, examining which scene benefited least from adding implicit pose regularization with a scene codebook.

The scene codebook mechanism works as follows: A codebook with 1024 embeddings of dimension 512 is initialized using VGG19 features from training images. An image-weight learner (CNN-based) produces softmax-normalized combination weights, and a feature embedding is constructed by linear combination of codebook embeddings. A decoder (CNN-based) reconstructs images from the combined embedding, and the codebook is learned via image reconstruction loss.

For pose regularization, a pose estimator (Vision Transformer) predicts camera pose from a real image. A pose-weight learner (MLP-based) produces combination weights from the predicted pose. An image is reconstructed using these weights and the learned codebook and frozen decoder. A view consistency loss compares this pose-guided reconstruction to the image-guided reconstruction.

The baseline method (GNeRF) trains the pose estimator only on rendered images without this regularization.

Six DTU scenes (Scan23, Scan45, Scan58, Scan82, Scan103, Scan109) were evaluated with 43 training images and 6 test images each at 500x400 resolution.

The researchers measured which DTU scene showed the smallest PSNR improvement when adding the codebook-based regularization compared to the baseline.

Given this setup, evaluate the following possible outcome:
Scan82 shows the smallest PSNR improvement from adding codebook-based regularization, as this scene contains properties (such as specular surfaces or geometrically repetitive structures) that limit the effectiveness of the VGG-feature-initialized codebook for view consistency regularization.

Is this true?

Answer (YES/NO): YES